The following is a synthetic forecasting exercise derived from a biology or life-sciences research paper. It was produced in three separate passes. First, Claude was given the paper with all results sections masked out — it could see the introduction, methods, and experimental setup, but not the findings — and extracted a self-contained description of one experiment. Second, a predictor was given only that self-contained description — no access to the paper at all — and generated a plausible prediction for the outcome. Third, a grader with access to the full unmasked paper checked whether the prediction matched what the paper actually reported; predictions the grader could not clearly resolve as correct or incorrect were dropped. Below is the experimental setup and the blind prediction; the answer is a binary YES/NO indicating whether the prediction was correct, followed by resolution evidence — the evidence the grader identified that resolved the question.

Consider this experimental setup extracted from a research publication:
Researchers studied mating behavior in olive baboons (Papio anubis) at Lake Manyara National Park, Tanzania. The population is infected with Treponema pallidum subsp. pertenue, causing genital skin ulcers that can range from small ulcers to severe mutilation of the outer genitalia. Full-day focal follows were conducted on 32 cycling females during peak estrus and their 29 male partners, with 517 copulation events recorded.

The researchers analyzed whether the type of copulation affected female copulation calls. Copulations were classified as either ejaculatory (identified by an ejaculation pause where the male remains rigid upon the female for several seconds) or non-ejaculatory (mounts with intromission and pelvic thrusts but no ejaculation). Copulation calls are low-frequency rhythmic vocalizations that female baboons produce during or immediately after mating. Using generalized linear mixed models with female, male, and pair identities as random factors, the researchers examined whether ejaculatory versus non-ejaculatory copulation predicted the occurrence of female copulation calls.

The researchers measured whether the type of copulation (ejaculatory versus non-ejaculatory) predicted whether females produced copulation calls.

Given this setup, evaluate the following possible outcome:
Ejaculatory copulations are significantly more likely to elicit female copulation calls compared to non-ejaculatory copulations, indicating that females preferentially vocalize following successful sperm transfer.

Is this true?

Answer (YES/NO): YES